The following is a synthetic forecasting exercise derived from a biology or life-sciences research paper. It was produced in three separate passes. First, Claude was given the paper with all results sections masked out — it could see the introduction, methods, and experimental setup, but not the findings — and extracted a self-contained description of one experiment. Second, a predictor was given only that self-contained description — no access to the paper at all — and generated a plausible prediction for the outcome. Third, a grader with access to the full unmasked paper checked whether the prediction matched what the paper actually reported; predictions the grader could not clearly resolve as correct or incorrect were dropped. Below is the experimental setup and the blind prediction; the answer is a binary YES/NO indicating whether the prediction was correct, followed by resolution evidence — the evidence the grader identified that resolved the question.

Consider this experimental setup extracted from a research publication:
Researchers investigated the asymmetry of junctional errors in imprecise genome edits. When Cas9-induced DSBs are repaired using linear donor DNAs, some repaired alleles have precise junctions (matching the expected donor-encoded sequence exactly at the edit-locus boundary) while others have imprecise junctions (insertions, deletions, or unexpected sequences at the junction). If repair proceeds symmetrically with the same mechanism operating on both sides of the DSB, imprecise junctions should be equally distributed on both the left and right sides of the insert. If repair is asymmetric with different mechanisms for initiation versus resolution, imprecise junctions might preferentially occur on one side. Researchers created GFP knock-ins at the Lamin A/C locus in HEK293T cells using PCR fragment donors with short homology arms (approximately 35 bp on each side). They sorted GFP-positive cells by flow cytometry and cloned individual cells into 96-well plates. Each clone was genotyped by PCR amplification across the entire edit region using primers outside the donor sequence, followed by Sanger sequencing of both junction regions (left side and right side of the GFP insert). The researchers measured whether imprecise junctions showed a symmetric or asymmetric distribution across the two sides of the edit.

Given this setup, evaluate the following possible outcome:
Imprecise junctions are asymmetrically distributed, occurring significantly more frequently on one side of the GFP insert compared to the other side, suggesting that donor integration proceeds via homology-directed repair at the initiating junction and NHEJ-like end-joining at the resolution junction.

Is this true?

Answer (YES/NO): YES